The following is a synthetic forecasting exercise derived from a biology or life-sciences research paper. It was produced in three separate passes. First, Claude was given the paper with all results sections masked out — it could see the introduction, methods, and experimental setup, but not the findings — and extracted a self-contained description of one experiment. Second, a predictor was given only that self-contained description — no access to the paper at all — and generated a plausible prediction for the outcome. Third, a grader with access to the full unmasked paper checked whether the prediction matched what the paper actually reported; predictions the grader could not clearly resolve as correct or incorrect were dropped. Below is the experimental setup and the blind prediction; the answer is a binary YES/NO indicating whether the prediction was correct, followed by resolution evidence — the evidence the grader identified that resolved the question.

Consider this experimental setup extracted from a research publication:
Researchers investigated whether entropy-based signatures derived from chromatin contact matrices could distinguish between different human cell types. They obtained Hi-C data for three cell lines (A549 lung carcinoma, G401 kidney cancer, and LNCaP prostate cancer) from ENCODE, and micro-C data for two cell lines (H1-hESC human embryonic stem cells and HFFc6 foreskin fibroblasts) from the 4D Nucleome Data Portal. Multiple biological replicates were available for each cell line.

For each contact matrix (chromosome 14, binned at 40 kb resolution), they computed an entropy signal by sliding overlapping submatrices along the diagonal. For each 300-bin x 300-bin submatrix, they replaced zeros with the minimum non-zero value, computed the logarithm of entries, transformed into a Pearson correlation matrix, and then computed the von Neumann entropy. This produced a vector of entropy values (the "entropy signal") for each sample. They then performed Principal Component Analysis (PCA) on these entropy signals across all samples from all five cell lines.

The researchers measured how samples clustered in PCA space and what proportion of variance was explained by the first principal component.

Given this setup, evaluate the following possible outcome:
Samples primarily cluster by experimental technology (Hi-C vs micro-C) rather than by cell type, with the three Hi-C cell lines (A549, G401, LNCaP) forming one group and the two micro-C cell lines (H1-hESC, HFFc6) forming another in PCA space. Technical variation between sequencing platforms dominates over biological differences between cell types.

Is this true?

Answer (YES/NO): NO